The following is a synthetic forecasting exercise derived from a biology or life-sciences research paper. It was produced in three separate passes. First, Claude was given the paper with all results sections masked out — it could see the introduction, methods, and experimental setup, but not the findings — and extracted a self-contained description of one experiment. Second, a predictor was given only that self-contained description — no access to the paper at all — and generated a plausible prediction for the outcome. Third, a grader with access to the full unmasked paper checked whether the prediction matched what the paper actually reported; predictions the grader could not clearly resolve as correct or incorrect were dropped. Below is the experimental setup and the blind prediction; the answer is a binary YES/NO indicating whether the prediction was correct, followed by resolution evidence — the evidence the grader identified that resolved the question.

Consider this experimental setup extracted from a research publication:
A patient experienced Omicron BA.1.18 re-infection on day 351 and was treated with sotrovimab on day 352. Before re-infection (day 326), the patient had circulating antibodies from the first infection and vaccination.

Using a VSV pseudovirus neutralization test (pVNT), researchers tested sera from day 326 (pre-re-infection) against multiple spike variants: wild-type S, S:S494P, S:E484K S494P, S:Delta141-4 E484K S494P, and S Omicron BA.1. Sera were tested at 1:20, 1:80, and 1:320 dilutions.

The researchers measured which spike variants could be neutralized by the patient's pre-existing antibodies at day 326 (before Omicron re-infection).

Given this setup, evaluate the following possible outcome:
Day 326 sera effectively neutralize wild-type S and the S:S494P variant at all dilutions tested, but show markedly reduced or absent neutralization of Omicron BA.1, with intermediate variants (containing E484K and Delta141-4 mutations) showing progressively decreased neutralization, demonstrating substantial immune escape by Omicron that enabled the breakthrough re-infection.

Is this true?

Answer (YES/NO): NO